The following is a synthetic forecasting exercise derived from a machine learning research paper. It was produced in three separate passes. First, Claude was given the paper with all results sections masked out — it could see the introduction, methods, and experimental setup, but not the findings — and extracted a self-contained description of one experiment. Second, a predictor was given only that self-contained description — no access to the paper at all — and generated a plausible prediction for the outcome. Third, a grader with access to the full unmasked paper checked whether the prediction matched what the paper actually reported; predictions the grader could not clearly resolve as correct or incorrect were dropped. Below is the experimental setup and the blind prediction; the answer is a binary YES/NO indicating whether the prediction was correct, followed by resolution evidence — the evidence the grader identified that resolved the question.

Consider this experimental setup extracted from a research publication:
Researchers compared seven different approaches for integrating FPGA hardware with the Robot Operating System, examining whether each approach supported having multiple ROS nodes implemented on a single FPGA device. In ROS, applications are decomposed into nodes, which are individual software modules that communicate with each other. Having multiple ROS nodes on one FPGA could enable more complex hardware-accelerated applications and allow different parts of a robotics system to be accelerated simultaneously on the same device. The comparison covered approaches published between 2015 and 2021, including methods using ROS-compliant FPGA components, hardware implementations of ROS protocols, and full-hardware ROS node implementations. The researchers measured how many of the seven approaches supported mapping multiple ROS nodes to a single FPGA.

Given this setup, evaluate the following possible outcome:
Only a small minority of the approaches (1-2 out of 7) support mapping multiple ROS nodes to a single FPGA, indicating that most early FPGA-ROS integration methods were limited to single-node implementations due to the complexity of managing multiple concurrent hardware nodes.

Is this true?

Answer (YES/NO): YES